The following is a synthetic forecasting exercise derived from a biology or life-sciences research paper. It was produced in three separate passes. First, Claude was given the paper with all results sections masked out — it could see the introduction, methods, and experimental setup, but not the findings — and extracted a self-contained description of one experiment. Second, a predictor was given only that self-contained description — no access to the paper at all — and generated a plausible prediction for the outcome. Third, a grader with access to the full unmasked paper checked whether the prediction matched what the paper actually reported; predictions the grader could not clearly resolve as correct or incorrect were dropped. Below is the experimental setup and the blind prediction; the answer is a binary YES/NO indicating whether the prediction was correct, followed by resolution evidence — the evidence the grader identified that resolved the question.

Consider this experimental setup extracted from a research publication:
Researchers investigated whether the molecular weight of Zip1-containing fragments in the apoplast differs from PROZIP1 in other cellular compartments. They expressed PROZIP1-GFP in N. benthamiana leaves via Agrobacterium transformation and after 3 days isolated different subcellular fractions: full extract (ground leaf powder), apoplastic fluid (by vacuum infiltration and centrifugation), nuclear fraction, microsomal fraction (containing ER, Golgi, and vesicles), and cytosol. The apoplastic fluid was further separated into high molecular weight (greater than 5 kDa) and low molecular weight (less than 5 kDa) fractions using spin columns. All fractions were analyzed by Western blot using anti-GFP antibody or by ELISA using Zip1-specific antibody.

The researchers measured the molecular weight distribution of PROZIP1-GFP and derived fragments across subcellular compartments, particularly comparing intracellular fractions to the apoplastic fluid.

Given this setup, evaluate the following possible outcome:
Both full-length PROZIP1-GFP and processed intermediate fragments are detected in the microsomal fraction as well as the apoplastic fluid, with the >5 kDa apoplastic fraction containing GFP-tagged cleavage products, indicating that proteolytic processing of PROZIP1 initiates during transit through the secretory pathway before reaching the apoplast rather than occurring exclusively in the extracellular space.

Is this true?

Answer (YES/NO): NO